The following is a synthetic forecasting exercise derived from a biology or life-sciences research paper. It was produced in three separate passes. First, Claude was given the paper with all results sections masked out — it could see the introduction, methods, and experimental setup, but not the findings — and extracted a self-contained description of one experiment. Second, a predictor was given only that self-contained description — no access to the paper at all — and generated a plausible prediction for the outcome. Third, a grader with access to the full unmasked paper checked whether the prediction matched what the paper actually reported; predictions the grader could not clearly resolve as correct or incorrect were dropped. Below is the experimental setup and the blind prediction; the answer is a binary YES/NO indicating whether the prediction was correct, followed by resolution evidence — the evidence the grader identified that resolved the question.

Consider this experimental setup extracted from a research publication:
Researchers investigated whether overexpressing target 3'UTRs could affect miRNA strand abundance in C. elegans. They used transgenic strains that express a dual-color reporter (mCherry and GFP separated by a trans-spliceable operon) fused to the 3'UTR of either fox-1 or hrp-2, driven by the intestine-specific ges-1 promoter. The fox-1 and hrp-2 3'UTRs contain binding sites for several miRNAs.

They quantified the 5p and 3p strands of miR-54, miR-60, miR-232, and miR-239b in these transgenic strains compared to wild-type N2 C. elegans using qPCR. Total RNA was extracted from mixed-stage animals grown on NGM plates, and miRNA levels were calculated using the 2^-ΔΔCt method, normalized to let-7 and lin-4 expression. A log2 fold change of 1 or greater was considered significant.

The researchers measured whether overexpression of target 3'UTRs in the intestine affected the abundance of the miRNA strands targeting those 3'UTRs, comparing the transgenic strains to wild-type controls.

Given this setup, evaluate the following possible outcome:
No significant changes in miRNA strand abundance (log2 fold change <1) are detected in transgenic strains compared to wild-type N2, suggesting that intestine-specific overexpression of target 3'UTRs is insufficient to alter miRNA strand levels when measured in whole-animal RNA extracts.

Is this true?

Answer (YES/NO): YES